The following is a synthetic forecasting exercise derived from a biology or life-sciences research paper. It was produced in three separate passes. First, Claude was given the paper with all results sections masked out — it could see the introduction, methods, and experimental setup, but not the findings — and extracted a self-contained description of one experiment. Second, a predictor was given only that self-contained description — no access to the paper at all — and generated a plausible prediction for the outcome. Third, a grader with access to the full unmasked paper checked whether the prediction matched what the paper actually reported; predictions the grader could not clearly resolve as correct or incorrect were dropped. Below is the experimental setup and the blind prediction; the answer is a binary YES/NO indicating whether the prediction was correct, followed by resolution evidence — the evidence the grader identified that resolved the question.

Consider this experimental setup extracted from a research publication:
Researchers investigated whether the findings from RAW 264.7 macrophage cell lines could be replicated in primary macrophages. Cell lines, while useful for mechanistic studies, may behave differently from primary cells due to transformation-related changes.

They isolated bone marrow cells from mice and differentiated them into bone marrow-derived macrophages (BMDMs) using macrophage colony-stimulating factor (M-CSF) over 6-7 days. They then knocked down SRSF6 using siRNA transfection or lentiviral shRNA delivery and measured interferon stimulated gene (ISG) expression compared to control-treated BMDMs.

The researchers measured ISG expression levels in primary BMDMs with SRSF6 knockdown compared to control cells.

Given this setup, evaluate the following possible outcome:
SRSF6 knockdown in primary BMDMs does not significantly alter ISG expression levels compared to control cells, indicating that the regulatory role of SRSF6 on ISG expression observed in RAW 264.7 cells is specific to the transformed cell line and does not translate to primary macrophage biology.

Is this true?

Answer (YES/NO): NO